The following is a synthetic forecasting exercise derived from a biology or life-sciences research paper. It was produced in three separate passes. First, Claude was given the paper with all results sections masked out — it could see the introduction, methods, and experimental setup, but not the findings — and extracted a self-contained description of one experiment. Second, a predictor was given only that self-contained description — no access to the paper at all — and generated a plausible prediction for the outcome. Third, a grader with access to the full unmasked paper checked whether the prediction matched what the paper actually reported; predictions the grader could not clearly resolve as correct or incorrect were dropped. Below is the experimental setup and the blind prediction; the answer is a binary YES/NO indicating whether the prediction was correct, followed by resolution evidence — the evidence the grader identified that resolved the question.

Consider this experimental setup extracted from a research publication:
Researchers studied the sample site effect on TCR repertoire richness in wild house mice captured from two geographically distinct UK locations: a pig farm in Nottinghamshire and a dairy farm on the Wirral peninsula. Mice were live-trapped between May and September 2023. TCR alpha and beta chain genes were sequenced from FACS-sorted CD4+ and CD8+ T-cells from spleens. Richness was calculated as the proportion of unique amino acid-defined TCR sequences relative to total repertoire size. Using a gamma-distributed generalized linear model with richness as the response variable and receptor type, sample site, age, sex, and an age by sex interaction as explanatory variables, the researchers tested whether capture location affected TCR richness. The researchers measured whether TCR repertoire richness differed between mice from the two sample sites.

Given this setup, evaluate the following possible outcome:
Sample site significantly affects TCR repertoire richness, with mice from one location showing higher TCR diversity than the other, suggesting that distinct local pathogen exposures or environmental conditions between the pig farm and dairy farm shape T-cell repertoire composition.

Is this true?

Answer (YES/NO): NO